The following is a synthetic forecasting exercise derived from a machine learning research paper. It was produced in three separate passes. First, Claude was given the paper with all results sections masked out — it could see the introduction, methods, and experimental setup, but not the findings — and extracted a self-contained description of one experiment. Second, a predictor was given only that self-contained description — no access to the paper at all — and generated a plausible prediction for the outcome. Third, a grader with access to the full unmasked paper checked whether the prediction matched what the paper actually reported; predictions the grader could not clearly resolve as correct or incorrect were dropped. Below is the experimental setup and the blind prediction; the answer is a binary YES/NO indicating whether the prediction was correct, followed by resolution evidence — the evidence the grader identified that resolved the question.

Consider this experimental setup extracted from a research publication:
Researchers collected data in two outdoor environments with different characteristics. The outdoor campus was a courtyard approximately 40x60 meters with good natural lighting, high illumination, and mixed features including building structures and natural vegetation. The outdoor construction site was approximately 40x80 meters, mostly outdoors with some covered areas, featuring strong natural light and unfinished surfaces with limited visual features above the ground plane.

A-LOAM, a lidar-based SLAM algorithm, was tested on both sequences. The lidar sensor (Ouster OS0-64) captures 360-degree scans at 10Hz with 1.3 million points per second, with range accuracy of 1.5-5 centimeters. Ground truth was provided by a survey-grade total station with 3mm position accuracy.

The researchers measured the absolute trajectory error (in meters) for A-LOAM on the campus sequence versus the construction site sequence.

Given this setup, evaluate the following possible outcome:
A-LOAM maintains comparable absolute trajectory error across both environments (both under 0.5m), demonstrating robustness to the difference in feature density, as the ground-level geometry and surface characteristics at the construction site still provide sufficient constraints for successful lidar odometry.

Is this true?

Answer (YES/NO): NO